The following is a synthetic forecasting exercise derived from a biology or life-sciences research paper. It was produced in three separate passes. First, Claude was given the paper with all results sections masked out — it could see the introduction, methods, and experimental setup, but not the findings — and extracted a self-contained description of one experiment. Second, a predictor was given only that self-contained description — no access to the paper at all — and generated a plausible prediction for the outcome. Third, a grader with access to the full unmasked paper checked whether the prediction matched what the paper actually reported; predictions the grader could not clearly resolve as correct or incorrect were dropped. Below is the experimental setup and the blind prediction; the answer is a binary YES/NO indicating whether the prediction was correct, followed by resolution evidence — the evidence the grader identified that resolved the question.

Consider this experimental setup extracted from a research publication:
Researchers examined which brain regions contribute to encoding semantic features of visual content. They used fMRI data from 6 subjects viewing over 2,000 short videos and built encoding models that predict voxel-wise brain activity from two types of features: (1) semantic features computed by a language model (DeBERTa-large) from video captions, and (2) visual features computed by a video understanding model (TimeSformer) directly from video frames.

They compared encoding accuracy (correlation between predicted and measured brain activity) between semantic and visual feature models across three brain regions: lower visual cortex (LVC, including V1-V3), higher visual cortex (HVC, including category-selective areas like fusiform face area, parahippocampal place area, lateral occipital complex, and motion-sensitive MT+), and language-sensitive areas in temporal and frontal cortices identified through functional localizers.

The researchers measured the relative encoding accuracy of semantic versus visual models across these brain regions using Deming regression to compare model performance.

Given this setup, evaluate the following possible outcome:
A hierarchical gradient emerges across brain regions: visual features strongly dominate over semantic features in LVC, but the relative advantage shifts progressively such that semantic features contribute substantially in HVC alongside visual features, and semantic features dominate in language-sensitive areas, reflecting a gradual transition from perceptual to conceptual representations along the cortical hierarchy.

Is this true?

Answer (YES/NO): YES